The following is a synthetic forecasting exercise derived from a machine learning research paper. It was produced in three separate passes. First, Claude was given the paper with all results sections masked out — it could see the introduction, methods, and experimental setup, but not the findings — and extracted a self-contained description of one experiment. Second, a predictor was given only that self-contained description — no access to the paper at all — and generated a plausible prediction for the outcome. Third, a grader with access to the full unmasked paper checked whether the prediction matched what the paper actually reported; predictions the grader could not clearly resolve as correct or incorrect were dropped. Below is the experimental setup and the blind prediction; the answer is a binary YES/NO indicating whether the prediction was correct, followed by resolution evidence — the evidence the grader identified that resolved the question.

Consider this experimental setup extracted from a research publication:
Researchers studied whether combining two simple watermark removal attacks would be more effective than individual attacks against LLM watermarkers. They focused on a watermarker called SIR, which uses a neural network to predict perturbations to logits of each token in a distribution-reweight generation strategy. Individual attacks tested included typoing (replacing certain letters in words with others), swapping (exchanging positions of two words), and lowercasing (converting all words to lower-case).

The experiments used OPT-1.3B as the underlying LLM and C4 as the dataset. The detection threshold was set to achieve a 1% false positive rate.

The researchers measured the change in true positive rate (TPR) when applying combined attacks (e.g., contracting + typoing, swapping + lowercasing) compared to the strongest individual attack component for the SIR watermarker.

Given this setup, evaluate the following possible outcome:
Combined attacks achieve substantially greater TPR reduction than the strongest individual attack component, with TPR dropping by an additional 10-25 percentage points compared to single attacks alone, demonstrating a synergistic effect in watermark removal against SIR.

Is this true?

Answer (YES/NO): NO